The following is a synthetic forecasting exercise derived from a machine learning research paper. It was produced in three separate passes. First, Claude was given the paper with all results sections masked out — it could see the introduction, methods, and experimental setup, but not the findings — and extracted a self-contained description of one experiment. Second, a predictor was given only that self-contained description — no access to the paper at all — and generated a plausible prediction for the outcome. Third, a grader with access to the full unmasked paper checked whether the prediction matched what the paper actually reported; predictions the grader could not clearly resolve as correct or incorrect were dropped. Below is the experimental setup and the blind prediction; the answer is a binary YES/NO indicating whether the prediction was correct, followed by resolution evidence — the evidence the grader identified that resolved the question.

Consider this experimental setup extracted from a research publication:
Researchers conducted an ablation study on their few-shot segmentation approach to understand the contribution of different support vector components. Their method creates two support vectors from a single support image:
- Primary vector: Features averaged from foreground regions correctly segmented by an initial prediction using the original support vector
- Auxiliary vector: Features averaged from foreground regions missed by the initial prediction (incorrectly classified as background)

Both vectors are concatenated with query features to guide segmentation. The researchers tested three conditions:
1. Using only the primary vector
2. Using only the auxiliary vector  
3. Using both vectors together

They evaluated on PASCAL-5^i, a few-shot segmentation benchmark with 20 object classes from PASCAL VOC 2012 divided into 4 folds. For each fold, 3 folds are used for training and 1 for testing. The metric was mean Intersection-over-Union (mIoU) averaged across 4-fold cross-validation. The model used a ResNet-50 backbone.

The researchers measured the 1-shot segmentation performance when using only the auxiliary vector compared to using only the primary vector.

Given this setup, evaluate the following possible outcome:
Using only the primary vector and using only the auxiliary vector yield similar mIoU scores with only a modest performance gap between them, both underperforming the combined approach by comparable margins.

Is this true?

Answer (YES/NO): NO